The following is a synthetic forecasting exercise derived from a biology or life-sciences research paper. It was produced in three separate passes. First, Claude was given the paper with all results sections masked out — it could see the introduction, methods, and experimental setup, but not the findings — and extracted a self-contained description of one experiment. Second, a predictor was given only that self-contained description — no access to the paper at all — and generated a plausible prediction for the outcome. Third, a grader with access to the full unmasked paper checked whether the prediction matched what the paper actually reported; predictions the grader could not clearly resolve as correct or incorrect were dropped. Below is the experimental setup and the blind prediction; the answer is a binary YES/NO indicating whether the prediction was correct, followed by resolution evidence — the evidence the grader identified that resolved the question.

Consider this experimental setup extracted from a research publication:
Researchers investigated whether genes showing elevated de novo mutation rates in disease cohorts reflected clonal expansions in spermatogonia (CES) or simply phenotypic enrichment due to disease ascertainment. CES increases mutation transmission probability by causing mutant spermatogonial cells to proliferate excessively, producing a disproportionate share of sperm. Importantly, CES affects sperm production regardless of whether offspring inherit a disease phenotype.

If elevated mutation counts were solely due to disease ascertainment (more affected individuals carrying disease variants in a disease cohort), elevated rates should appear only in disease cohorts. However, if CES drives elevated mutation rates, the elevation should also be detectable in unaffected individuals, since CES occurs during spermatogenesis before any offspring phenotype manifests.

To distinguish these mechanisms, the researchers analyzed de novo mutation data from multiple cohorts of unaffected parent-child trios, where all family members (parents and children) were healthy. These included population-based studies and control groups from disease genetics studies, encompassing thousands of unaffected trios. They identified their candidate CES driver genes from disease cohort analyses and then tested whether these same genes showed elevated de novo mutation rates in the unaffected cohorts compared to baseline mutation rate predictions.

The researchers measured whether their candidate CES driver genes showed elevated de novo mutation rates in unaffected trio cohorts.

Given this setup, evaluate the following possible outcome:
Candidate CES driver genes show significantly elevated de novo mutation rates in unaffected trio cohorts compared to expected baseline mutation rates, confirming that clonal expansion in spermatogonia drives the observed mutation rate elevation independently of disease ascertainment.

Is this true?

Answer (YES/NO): YES